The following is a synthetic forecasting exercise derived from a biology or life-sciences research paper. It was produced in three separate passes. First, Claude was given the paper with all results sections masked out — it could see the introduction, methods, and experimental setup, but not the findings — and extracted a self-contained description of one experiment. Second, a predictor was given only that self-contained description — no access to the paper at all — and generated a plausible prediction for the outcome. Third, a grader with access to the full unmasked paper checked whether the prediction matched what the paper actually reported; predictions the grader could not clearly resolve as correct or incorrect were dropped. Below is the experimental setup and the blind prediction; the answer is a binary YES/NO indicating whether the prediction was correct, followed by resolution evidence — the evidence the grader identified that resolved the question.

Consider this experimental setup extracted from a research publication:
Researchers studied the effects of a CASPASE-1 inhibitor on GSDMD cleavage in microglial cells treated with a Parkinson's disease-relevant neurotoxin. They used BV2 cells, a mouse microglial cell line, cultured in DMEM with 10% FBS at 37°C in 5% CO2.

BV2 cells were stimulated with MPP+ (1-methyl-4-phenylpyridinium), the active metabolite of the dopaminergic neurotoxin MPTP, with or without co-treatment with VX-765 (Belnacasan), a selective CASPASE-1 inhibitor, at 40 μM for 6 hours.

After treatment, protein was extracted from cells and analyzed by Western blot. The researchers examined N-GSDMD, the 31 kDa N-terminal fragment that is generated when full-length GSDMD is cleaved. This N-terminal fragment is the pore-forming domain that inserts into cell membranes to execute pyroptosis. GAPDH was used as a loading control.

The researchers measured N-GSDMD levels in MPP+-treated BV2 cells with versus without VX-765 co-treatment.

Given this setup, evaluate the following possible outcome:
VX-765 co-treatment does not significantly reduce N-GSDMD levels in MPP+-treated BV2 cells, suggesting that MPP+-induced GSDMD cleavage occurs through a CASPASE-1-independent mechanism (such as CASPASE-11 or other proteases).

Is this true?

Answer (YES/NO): NO